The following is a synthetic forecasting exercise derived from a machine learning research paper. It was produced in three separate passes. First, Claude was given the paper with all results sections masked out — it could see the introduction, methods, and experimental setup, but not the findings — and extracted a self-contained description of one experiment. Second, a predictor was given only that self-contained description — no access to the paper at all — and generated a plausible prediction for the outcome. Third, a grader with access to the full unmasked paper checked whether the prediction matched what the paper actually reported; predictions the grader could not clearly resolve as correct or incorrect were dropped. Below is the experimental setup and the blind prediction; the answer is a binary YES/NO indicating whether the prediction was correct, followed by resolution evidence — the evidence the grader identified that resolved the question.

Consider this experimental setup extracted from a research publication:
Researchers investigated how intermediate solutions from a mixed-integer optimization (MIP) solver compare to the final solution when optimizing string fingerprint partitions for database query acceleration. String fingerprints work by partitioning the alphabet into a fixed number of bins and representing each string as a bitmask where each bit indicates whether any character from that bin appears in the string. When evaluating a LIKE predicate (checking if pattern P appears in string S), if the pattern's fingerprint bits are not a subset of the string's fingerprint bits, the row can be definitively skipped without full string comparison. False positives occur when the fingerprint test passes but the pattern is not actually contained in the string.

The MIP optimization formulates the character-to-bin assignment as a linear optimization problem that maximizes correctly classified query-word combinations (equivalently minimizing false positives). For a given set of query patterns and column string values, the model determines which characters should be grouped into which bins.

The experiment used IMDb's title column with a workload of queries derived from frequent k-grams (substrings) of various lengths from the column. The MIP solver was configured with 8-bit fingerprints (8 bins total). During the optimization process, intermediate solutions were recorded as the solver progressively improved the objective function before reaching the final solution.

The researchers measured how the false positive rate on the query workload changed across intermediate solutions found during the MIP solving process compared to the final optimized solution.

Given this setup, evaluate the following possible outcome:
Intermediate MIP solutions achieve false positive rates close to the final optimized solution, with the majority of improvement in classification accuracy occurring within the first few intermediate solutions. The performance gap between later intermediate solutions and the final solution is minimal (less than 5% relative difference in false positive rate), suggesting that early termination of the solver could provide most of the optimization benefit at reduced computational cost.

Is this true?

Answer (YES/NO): YES